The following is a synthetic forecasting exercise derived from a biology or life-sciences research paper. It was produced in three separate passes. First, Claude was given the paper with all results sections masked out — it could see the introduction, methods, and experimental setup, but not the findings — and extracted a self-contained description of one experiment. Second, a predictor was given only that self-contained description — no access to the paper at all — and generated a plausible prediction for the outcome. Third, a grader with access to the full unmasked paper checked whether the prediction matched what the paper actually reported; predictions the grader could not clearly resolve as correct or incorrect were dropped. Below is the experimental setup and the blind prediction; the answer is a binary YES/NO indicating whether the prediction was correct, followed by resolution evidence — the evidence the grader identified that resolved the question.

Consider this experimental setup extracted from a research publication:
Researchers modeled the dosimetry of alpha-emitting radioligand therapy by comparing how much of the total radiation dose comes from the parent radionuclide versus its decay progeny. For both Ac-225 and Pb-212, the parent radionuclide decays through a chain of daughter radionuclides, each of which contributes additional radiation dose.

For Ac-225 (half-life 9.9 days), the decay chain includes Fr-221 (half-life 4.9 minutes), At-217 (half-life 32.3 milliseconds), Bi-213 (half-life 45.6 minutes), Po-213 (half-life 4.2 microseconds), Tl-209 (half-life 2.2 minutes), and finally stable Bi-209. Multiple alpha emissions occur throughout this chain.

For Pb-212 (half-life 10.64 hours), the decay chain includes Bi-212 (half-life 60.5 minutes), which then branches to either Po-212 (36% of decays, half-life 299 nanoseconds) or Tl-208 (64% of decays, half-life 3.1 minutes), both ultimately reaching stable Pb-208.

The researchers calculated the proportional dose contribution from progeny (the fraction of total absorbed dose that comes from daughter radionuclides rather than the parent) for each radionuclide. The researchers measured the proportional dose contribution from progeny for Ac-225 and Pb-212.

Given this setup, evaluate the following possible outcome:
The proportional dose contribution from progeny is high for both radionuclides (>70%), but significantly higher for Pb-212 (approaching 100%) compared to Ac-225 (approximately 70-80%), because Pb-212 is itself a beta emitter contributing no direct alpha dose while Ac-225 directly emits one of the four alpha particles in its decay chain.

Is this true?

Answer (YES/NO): YES